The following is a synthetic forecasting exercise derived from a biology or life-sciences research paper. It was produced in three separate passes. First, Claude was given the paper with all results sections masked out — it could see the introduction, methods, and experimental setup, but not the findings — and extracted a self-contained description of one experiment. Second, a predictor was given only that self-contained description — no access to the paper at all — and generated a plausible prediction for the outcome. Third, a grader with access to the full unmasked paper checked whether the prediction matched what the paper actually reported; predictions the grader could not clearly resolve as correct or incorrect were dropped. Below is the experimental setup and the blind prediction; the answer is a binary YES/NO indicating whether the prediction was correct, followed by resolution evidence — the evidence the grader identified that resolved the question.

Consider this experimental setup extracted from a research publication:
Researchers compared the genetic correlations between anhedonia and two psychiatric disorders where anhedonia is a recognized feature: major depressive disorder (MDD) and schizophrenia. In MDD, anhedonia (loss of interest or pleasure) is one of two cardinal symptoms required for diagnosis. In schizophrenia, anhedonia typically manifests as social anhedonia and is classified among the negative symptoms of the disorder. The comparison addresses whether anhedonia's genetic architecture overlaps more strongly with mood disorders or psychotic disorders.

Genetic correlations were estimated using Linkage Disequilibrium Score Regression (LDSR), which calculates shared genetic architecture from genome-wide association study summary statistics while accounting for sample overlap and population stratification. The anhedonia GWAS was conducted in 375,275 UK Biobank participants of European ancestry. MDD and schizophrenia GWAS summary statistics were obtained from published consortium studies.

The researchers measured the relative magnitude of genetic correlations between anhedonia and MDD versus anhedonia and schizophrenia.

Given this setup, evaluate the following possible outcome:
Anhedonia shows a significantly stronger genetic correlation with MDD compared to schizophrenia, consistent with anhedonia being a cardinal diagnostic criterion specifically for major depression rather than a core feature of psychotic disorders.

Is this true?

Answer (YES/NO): YES